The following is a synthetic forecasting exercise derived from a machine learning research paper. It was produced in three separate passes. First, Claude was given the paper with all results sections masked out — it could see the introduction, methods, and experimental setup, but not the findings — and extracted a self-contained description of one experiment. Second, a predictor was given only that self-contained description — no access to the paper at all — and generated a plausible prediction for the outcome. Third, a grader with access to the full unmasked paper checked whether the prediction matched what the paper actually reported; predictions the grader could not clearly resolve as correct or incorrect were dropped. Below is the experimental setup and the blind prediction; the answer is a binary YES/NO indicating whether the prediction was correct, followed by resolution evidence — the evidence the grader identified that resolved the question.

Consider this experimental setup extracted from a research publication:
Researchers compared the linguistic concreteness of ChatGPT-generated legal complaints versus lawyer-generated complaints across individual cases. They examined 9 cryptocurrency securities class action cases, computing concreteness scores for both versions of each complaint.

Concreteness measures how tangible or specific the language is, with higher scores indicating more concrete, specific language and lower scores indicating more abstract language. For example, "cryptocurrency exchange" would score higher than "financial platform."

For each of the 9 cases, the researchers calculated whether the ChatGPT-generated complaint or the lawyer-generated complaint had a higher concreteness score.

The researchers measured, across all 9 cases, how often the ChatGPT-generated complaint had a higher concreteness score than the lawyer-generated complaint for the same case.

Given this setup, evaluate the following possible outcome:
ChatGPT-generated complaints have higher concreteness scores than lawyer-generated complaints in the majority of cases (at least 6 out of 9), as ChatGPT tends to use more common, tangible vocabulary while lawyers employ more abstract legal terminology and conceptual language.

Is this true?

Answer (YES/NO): YES